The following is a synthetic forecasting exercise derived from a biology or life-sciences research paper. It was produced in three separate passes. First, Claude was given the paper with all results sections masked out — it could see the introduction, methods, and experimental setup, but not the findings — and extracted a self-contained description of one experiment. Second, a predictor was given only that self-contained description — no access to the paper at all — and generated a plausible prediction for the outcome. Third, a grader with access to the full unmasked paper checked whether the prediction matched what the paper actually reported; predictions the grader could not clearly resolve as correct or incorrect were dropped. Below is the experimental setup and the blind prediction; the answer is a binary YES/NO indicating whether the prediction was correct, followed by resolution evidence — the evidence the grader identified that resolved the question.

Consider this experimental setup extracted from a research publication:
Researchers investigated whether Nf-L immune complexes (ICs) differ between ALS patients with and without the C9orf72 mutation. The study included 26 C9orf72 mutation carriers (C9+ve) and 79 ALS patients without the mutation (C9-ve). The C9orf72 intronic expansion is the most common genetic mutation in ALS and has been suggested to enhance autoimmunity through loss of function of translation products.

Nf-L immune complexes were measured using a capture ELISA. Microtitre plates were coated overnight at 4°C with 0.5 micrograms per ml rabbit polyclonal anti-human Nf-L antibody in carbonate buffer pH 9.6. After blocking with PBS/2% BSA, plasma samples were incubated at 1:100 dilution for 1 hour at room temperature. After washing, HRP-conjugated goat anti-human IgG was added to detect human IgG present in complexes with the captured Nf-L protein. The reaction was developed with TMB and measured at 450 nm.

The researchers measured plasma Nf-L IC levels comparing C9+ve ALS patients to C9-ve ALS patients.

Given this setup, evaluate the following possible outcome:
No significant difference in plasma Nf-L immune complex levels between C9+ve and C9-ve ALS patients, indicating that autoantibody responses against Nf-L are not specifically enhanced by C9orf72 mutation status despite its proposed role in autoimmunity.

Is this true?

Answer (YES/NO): NO